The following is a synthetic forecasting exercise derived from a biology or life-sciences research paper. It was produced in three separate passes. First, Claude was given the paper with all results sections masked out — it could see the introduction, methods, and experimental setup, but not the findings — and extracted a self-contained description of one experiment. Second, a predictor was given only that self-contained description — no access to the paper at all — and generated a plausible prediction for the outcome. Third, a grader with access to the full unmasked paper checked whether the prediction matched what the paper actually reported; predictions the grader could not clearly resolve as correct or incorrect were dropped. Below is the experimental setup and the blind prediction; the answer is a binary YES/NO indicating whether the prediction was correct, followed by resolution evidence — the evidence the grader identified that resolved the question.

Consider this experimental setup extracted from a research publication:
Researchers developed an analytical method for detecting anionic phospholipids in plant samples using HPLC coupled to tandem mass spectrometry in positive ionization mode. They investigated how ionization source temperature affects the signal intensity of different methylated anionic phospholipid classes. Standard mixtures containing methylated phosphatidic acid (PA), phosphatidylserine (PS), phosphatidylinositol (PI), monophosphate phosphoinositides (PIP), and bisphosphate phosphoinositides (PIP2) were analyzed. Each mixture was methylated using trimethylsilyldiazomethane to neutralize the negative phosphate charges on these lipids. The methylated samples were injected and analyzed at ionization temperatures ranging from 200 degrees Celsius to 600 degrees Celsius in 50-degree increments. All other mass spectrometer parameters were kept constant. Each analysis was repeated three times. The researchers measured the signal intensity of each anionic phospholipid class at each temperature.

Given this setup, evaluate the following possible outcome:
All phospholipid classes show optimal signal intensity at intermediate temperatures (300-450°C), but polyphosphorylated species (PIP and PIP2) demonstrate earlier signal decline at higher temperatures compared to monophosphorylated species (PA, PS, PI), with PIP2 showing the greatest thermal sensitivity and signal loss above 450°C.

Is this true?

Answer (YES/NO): NO